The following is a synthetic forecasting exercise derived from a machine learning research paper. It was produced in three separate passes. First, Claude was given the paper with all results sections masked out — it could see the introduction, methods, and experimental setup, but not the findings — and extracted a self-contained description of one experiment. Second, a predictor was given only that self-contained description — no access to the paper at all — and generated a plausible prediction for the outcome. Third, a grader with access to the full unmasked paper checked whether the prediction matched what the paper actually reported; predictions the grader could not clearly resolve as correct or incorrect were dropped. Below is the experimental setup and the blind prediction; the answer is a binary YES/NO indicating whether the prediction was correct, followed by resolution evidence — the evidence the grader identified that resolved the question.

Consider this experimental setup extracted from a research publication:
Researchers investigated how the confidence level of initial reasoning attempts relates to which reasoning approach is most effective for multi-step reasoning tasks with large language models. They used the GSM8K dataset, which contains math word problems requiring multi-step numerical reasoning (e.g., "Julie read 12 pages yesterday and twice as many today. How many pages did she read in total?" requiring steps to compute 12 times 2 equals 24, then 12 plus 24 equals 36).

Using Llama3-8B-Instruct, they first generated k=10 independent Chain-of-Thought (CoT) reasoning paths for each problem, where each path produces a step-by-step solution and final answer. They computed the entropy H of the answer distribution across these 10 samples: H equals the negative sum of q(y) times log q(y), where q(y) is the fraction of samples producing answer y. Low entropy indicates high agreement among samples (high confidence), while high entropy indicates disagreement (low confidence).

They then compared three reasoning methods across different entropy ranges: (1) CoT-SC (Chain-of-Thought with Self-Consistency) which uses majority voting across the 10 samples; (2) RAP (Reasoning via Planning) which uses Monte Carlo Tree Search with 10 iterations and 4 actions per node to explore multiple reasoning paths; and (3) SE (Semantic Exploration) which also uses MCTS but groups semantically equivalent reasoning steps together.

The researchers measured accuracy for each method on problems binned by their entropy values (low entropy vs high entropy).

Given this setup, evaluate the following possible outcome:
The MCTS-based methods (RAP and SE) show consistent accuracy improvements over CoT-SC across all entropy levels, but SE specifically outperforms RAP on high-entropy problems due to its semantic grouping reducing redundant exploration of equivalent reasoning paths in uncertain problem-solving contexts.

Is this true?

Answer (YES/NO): NO